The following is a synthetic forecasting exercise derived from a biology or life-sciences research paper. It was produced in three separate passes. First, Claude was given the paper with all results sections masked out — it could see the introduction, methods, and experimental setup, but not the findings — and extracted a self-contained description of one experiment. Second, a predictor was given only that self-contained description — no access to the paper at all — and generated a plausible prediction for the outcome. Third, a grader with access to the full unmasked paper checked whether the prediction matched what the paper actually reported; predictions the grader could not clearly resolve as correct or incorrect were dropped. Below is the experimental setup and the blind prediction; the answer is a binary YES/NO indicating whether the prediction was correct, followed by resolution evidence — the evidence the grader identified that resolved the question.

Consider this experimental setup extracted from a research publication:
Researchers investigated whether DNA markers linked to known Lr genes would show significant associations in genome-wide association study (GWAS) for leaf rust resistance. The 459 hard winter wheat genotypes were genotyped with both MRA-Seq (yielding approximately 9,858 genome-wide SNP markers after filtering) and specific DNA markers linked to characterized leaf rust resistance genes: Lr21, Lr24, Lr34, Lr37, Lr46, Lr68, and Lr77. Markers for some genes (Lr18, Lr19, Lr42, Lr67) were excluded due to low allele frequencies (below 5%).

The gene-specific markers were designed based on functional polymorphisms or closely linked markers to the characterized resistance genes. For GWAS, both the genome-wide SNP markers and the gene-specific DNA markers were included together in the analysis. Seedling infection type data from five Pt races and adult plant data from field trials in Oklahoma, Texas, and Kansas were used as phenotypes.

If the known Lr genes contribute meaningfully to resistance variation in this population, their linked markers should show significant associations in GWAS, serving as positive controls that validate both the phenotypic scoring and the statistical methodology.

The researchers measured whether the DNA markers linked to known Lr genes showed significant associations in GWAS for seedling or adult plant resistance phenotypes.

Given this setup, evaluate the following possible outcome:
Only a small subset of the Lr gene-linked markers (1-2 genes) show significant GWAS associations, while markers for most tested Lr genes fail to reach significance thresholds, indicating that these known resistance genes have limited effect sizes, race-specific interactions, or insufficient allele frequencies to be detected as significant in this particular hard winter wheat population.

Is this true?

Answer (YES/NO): NO